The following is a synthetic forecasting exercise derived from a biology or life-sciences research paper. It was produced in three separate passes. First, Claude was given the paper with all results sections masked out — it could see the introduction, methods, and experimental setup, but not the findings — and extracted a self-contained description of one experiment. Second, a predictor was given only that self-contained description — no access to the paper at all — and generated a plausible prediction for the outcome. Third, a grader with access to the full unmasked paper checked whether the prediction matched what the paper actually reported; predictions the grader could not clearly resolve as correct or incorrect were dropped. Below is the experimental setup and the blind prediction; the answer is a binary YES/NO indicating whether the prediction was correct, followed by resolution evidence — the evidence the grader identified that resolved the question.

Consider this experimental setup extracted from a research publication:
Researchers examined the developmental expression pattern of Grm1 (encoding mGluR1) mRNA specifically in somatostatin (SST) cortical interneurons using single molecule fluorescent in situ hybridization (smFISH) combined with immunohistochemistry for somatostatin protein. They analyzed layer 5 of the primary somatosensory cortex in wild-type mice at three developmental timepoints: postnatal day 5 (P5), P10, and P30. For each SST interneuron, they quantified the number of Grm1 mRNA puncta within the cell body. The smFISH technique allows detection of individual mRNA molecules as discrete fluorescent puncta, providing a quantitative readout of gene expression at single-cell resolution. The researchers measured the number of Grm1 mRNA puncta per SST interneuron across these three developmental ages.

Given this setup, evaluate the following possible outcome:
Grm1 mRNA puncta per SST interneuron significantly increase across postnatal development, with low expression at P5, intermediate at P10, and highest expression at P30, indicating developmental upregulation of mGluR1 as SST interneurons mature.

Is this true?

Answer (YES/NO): NO